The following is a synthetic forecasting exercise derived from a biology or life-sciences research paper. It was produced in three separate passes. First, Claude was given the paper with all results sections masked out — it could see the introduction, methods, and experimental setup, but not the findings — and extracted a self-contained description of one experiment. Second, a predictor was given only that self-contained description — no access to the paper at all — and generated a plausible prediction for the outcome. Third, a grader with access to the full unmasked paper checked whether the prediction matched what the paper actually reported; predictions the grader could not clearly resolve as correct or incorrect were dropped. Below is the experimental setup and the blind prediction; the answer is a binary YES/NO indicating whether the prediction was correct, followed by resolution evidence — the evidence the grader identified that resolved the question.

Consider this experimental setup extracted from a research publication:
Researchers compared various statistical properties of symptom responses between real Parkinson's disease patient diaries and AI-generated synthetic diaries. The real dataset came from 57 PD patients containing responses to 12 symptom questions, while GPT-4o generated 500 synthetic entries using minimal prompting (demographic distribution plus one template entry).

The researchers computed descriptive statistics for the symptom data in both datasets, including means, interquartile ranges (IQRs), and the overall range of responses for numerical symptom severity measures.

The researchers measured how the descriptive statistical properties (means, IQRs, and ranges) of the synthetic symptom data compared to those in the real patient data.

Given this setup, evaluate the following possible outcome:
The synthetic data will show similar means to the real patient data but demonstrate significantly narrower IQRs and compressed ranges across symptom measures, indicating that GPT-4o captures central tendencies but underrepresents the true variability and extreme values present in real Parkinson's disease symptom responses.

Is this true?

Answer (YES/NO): NO